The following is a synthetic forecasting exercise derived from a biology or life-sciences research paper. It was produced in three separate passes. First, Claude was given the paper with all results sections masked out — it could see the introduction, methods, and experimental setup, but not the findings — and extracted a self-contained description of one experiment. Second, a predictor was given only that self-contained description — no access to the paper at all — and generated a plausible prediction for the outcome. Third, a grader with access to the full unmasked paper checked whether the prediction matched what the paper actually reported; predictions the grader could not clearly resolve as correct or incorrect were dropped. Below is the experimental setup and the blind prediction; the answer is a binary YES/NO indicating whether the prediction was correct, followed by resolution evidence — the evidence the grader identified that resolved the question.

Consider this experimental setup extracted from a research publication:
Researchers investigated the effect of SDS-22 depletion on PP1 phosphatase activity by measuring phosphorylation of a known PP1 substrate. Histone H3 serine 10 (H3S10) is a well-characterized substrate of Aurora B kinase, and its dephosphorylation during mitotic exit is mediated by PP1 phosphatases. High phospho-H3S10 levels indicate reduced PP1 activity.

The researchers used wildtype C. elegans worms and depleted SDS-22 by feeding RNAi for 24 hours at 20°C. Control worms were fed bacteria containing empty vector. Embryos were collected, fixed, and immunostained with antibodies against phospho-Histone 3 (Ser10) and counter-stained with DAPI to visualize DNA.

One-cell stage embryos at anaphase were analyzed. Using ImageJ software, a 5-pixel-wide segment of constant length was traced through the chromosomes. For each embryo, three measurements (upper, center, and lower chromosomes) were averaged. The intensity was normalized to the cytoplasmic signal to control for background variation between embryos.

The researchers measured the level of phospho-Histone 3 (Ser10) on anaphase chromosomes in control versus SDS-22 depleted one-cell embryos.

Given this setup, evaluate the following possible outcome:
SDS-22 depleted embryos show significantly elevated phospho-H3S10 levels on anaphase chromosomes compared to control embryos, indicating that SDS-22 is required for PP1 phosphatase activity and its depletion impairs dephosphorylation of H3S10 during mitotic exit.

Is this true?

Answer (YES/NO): YES